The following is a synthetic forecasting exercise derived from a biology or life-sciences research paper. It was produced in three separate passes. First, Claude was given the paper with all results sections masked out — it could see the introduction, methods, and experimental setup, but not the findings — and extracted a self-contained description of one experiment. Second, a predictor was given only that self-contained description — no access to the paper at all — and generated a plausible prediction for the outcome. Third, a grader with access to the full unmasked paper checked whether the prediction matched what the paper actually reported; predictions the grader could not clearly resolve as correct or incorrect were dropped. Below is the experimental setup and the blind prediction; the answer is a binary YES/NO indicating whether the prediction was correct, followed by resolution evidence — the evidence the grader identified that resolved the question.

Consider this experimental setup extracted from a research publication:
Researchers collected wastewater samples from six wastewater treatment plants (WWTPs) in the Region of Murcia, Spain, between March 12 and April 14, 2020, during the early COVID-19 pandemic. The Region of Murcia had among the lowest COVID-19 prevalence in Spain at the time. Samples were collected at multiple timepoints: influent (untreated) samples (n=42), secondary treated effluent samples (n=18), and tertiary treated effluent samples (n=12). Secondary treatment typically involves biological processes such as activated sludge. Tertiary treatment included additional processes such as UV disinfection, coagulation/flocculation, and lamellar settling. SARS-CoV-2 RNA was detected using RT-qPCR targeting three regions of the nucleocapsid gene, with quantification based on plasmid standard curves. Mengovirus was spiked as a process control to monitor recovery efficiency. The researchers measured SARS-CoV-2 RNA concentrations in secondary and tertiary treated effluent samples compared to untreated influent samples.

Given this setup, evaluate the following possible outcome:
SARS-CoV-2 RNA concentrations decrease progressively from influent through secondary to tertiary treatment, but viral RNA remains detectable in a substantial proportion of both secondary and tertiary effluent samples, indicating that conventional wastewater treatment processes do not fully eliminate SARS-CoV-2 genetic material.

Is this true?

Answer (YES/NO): NO